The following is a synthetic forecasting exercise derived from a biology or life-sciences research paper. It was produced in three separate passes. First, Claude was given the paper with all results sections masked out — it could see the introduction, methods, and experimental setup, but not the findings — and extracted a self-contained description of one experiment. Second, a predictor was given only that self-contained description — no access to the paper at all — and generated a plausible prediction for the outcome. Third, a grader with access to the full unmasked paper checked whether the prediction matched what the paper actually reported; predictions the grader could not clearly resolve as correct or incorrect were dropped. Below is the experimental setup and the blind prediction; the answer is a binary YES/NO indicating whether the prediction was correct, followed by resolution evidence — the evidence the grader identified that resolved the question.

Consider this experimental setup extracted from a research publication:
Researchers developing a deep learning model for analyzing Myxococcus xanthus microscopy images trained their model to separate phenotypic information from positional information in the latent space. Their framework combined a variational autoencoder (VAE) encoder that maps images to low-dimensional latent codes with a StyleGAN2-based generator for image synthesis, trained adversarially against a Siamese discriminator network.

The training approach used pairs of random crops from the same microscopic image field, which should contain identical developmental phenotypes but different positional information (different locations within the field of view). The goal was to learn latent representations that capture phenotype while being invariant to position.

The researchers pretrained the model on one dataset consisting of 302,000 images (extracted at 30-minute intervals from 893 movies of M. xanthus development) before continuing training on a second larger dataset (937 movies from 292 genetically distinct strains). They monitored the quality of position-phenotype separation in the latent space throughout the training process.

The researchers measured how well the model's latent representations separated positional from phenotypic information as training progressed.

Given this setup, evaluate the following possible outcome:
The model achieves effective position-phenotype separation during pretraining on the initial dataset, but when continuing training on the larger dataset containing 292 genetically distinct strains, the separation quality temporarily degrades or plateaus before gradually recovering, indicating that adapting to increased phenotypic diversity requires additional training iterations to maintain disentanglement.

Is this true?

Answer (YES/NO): NO